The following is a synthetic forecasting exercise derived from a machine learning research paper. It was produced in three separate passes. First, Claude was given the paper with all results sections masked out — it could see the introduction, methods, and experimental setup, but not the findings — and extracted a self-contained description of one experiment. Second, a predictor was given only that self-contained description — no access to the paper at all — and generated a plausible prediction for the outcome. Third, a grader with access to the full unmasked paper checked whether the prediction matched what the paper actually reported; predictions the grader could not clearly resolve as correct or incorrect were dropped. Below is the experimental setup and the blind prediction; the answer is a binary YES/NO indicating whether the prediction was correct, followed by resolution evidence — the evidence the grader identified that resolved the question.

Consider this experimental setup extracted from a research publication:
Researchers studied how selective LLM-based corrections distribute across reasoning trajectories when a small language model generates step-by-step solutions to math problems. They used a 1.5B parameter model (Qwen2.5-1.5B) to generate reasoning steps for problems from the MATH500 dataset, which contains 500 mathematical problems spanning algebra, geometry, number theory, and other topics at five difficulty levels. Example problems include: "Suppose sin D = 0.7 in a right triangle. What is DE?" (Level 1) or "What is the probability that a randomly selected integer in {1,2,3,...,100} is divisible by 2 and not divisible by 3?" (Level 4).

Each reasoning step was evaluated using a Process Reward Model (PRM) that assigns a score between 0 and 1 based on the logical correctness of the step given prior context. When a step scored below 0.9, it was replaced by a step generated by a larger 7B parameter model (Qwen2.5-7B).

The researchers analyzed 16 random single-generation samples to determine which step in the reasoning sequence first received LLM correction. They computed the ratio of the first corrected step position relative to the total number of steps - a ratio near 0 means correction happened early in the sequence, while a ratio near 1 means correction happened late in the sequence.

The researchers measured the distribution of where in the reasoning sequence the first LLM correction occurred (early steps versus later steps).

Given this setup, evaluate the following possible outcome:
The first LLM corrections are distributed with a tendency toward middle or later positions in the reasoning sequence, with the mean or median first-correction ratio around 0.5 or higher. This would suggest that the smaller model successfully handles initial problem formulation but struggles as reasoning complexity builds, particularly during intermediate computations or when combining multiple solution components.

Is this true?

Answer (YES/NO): NO